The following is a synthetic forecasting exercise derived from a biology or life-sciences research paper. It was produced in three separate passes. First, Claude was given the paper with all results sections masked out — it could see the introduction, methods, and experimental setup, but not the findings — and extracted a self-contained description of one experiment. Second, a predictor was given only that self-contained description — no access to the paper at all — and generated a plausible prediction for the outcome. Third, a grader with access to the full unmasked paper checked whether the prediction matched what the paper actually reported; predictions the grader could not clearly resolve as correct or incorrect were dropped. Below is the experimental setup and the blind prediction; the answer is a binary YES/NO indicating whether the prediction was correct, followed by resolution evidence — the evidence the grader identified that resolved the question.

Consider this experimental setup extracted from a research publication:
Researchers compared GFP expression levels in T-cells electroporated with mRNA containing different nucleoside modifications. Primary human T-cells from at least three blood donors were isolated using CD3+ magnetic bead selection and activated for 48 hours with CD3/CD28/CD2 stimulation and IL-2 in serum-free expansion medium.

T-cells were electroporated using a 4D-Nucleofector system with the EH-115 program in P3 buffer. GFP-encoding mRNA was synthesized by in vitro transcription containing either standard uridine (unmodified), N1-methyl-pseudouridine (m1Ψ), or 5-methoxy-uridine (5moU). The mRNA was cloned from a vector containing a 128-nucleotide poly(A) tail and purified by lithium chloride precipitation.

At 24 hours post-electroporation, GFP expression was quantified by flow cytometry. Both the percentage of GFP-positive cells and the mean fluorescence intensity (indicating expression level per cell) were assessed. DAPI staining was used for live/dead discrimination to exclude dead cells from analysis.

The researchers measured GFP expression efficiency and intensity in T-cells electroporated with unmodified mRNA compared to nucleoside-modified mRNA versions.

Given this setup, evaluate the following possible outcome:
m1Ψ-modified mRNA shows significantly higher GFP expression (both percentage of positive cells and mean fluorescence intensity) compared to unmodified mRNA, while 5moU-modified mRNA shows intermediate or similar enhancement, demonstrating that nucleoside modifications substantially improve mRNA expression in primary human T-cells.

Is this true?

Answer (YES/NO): NO